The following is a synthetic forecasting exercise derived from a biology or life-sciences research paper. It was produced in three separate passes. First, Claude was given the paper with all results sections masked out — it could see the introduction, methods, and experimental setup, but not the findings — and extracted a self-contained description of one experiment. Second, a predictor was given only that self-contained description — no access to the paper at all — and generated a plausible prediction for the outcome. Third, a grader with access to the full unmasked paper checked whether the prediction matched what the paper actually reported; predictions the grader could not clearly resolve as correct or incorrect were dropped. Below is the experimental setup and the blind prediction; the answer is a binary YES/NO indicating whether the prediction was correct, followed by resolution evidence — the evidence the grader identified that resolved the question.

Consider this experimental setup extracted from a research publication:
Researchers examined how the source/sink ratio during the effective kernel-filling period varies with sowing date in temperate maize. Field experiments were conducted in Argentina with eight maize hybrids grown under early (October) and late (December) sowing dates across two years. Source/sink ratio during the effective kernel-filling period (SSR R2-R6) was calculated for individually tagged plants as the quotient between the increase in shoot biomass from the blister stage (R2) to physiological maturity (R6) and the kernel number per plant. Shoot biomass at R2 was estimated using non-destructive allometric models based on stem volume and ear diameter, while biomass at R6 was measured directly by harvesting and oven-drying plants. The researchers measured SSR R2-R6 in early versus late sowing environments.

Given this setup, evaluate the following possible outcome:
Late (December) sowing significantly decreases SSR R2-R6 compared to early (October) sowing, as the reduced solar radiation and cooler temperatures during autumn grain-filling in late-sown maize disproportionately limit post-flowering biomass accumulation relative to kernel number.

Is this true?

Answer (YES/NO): NO